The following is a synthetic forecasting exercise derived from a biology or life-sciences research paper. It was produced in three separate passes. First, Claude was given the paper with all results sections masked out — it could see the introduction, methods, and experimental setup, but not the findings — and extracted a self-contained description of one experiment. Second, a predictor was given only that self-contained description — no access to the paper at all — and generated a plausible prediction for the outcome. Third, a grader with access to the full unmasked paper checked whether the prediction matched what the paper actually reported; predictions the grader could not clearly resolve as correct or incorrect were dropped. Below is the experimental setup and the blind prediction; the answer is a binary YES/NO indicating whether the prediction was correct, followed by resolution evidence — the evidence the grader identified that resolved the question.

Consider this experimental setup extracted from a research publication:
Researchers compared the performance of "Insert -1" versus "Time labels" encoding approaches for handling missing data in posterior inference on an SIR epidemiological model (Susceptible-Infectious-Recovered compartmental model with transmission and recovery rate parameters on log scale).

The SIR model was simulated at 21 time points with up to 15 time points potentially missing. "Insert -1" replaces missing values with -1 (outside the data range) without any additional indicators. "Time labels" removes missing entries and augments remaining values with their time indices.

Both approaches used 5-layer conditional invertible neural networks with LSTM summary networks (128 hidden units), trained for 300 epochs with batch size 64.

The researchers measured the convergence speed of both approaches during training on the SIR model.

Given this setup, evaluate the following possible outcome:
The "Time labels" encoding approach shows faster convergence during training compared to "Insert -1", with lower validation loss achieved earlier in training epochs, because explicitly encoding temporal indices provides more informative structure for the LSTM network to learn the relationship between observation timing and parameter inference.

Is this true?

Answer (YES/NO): NO